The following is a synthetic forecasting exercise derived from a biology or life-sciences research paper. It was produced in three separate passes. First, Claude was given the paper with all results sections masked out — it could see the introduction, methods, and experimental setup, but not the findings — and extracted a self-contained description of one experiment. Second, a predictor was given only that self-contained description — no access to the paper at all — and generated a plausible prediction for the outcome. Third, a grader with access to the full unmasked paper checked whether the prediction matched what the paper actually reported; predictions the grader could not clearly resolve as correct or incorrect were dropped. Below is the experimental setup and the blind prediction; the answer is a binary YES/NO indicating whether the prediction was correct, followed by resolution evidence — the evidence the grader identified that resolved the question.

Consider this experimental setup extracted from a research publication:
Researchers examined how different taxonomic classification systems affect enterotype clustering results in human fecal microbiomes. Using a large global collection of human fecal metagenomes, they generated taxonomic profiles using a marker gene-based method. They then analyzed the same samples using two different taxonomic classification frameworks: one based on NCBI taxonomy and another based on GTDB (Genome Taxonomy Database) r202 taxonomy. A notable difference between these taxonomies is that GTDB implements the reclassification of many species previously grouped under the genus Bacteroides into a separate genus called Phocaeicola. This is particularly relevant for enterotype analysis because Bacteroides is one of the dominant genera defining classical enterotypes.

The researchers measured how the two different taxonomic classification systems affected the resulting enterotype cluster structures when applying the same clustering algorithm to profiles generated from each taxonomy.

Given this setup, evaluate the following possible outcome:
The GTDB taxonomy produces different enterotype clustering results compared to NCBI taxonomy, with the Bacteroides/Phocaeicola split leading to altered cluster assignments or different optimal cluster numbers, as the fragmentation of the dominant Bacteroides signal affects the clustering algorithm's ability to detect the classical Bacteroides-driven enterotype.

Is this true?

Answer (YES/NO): NO